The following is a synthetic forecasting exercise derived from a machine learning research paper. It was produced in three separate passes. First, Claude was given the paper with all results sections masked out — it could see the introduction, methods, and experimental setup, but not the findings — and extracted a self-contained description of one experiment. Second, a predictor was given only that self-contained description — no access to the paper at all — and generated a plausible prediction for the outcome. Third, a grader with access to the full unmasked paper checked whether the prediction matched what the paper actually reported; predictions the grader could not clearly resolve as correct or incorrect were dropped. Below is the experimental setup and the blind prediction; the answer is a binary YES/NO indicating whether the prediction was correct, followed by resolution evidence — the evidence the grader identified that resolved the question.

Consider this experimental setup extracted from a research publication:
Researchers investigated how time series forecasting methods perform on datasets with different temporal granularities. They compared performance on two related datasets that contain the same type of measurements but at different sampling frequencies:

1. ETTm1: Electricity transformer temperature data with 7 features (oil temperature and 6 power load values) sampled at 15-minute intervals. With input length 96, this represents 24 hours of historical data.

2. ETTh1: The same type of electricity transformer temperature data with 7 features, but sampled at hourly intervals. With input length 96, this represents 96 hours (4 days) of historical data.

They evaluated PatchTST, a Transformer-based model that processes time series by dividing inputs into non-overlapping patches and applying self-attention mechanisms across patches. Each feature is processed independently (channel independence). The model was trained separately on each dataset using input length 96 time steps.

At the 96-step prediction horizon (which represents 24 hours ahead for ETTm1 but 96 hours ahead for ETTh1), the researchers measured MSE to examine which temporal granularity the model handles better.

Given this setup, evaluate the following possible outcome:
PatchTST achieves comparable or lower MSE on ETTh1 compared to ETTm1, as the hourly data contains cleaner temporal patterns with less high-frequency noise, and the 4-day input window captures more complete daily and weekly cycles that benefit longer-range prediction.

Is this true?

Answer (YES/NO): NO